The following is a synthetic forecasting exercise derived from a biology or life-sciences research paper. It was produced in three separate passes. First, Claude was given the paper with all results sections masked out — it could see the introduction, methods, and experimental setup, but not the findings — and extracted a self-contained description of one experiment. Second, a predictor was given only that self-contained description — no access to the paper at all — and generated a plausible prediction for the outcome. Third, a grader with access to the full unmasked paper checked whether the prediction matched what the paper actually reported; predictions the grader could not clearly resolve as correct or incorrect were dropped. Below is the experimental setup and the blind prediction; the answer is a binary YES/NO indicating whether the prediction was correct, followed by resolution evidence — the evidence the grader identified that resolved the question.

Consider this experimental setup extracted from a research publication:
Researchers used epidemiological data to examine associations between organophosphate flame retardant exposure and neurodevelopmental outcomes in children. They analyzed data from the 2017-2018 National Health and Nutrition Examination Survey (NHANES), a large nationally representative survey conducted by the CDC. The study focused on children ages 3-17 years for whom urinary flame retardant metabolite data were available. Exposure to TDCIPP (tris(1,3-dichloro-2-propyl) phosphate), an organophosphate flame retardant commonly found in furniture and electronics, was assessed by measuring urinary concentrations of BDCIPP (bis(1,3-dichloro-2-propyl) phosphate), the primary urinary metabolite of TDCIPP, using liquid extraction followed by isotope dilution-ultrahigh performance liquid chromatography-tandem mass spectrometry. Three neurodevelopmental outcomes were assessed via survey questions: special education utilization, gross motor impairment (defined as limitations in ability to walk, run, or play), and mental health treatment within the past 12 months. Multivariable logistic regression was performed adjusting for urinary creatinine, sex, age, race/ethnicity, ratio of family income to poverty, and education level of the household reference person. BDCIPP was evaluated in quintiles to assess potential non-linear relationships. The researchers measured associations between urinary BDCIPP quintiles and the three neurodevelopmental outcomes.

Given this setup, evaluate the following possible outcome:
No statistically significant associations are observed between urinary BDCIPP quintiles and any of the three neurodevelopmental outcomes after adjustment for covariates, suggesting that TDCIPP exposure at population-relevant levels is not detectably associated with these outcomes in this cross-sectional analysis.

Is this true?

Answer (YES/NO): NO